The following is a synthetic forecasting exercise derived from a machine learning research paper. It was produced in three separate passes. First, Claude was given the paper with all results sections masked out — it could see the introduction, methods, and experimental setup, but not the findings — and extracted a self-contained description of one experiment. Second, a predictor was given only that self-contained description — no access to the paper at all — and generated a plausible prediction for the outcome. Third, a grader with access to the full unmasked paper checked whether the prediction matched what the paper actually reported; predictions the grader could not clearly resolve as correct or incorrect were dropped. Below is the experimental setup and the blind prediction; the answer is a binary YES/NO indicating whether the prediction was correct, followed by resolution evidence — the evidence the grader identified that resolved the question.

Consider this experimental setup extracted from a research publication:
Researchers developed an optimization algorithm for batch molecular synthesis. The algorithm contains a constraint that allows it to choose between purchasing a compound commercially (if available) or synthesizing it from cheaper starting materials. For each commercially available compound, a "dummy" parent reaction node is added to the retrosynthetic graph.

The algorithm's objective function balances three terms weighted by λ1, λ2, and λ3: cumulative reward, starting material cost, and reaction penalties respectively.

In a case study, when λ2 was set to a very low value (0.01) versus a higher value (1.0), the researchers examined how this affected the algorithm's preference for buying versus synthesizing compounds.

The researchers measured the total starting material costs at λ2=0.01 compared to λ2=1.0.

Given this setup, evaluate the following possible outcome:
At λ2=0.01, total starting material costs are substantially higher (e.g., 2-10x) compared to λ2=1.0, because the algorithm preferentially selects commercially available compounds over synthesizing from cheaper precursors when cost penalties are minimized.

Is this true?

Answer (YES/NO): NO